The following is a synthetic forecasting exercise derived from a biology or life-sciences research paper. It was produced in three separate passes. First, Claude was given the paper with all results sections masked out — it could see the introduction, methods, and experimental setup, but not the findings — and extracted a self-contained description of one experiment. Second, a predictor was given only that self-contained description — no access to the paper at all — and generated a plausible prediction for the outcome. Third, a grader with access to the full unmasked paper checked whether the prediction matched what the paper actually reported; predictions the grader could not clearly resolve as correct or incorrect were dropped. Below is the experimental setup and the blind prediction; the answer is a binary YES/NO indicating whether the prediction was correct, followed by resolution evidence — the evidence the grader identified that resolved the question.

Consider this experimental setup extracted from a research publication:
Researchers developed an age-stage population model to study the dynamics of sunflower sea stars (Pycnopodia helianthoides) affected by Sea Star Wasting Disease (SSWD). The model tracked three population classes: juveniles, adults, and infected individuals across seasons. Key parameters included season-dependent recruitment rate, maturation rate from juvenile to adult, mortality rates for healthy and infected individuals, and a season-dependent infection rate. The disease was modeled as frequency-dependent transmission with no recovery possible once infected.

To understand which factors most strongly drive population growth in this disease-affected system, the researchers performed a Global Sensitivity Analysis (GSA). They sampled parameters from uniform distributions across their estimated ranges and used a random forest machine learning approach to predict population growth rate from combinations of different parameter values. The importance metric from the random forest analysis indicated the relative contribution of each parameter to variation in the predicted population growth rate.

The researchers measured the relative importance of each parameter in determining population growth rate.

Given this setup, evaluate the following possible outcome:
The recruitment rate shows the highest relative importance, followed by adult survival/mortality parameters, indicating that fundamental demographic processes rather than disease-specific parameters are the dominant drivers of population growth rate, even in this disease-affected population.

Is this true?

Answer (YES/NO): NO